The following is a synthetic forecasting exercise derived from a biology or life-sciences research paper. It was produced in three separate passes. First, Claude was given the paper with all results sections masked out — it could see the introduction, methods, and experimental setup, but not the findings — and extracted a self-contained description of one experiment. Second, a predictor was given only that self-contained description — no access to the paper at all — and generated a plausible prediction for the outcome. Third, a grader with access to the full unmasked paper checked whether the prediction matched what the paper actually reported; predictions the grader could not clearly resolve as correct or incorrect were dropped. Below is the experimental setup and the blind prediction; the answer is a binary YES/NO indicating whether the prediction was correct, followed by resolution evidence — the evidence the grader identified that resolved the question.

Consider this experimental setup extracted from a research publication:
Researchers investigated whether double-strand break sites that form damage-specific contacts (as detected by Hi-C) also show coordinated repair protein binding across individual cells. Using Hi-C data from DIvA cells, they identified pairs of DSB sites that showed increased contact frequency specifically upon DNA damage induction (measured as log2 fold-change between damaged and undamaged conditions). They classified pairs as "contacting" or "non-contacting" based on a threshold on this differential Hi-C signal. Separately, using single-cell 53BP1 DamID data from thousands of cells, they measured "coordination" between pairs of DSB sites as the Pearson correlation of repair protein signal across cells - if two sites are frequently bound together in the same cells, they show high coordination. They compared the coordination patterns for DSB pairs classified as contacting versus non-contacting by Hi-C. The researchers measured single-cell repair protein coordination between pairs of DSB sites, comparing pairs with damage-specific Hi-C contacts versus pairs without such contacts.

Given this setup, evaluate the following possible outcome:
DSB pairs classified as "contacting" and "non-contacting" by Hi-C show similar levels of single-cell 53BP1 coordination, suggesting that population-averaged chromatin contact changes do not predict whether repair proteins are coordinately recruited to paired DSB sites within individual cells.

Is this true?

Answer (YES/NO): NO